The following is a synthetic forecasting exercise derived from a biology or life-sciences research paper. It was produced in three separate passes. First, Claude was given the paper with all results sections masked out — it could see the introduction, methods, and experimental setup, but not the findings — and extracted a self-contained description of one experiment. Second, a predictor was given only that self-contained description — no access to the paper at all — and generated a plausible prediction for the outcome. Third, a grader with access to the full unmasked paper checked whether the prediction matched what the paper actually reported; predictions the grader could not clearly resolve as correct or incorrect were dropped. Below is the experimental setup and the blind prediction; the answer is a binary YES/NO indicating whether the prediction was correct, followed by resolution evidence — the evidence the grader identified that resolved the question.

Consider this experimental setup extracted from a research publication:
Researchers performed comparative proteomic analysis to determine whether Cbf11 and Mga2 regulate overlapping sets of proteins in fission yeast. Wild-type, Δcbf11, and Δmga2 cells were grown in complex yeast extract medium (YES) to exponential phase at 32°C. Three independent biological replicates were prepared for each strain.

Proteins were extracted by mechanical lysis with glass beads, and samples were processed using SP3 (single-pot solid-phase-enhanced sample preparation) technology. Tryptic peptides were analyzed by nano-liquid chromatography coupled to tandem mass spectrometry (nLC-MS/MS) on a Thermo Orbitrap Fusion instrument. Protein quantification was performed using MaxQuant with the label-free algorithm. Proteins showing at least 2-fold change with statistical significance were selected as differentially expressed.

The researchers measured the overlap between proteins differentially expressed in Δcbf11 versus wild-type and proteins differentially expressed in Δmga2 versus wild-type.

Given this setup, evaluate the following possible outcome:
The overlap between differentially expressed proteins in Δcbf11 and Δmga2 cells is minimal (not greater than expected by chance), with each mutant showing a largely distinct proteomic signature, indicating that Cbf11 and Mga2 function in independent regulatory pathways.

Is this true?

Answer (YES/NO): NO